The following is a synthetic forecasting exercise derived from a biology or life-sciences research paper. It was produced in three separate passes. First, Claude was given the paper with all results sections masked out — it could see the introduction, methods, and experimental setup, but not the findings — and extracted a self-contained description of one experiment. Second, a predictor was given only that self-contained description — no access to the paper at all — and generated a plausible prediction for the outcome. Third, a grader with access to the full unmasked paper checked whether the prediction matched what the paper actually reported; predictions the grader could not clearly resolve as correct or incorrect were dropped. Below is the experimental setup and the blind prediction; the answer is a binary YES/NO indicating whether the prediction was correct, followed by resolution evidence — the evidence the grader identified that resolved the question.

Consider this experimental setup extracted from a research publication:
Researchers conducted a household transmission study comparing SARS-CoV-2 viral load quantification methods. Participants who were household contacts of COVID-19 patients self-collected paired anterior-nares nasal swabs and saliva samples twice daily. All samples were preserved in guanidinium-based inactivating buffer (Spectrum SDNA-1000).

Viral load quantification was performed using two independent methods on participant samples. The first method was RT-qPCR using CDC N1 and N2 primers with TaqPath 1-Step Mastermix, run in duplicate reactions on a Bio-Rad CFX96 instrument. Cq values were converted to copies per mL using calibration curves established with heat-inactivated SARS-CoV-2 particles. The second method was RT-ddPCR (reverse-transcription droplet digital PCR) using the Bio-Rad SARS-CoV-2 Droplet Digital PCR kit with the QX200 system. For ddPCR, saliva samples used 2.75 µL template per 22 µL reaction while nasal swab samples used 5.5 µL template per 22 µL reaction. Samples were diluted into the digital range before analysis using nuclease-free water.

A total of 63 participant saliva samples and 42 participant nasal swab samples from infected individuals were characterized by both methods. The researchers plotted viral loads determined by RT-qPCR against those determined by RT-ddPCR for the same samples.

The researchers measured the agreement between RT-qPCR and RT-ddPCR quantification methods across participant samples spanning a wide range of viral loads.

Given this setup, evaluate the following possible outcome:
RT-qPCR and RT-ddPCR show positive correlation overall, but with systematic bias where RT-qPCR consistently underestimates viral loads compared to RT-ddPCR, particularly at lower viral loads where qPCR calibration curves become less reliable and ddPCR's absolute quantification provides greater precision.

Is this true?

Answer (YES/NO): NO